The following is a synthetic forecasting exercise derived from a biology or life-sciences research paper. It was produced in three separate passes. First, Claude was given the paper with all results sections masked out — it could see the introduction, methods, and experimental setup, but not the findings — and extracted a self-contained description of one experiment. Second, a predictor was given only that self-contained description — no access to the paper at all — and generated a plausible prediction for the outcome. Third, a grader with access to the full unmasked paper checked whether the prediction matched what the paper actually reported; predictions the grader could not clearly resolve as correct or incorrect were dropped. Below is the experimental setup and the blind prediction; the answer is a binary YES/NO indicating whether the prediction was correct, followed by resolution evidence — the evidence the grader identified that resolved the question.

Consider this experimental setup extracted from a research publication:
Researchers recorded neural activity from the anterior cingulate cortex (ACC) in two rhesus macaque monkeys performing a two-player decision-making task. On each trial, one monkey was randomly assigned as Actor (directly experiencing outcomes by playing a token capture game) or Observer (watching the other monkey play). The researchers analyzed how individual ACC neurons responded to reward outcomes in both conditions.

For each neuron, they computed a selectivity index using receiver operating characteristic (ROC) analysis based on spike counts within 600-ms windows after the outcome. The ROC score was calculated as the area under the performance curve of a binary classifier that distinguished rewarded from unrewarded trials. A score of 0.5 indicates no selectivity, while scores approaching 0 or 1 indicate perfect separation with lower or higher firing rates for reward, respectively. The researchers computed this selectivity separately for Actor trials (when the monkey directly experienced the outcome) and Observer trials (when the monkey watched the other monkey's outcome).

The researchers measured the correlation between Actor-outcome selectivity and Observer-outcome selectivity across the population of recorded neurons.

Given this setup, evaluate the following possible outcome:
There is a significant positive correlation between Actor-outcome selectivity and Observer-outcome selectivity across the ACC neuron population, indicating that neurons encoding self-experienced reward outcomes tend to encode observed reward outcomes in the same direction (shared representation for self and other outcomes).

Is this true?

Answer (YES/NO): YES